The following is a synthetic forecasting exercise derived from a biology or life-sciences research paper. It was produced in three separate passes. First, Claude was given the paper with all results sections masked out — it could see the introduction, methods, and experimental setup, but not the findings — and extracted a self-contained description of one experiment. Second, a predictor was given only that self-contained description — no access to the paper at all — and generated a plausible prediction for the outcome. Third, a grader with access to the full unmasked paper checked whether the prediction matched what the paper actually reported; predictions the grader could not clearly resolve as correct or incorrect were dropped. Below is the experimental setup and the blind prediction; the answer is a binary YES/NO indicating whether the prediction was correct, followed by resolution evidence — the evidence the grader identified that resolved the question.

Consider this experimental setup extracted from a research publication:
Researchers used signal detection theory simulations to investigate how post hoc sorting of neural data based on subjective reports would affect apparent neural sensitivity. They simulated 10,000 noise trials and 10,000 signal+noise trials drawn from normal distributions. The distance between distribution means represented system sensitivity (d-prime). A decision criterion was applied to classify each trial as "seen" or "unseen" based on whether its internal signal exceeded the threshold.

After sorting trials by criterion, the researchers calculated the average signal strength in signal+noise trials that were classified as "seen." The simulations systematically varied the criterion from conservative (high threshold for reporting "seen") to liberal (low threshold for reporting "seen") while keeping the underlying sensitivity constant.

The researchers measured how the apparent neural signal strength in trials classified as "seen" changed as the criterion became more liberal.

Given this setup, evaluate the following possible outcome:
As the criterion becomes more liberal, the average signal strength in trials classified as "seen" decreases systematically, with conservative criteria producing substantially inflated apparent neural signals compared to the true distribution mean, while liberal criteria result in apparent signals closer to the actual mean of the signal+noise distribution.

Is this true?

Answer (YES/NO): YES